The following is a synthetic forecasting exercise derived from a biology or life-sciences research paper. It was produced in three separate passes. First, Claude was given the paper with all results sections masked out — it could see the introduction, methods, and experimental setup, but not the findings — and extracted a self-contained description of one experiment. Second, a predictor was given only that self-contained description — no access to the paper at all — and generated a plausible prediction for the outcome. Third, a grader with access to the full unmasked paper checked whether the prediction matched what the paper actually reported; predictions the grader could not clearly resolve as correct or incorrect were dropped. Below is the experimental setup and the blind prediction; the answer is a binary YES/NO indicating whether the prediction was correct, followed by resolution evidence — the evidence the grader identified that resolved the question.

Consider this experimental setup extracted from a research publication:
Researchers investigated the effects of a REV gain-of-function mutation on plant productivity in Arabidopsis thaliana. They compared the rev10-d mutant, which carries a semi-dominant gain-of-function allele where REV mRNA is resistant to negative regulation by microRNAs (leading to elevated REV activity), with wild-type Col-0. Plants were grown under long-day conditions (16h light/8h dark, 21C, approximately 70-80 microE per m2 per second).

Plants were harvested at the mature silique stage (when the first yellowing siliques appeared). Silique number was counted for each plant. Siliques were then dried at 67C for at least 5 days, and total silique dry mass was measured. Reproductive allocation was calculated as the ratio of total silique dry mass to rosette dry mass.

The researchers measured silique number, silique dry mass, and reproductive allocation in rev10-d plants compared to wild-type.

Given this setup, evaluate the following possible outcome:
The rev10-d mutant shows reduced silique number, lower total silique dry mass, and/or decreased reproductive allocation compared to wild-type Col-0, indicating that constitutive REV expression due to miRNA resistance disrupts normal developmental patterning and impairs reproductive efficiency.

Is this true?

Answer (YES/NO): YES